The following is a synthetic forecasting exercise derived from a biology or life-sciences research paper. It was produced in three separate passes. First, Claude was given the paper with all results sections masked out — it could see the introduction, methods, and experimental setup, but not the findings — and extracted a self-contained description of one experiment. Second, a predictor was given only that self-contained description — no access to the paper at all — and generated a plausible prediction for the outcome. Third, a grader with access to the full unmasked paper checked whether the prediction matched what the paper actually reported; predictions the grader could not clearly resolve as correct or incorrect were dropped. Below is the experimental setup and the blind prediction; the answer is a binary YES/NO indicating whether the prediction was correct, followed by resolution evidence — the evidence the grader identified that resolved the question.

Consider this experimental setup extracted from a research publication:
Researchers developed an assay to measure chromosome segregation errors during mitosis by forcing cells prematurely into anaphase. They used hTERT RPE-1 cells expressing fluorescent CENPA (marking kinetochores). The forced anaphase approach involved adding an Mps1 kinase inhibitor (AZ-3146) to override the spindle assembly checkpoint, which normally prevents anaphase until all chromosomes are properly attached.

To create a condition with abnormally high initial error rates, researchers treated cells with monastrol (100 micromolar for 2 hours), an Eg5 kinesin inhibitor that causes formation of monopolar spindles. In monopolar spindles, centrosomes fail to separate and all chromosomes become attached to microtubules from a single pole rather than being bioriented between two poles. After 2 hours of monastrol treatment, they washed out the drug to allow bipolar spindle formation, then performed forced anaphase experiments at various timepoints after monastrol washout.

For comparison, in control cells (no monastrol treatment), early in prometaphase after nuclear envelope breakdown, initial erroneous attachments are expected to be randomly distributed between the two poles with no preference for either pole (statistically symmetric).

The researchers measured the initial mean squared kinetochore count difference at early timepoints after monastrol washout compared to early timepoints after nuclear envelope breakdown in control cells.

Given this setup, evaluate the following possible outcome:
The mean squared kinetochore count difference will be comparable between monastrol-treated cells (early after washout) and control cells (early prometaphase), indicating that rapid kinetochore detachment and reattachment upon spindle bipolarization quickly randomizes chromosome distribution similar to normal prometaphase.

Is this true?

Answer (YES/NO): NO